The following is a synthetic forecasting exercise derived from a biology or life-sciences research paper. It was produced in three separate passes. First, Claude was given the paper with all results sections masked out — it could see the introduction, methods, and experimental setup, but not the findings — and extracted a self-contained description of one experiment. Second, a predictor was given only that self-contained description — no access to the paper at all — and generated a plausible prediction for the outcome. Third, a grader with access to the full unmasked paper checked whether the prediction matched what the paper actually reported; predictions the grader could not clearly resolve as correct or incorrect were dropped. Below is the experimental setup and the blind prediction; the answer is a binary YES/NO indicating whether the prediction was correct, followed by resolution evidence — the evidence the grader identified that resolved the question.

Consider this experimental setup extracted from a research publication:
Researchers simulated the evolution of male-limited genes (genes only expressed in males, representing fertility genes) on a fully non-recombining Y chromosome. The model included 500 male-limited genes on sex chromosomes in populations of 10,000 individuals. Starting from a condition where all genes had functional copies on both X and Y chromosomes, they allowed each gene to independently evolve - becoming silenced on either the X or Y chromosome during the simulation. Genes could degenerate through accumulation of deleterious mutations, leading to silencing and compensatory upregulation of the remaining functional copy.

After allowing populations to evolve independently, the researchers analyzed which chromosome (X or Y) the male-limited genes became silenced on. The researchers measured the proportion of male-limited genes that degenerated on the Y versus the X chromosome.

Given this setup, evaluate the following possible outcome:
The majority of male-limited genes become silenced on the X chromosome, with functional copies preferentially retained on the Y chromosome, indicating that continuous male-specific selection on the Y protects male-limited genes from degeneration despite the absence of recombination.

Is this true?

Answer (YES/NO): NO